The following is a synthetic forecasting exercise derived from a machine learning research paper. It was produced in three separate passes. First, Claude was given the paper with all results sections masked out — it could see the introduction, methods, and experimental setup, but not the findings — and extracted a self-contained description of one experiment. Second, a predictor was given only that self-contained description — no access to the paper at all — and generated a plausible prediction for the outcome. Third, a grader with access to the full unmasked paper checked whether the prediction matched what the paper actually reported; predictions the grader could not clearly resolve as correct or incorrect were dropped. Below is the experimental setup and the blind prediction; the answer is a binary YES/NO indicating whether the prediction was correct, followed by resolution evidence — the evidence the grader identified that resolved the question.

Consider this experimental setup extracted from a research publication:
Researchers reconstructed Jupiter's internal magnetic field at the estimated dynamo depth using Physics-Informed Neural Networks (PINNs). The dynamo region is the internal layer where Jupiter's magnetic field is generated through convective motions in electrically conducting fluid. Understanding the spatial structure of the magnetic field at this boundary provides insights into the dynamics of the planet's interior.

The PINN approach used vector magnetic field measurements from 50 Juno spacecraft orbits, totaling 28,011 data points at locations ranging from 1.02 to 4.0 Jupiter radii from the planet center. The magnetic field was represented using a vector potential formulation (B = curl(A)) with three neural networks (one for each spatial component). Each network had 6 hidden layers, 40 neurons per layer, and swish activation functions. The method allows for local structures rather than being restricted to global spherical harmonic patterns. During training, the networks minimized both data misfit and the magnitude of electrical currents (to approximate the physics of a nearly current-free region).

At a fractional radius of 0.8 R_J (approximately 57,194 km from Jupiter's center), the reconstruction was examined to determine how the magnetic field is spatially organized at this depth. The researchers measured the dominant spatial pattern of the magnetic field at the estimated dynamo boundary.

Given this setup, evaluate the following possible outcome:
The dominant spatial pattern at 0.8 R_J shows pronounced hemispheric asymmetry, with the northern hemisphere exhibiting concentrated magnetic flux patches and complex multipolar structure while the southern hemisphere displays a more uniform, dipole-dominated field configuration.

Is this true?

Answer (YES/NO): NO